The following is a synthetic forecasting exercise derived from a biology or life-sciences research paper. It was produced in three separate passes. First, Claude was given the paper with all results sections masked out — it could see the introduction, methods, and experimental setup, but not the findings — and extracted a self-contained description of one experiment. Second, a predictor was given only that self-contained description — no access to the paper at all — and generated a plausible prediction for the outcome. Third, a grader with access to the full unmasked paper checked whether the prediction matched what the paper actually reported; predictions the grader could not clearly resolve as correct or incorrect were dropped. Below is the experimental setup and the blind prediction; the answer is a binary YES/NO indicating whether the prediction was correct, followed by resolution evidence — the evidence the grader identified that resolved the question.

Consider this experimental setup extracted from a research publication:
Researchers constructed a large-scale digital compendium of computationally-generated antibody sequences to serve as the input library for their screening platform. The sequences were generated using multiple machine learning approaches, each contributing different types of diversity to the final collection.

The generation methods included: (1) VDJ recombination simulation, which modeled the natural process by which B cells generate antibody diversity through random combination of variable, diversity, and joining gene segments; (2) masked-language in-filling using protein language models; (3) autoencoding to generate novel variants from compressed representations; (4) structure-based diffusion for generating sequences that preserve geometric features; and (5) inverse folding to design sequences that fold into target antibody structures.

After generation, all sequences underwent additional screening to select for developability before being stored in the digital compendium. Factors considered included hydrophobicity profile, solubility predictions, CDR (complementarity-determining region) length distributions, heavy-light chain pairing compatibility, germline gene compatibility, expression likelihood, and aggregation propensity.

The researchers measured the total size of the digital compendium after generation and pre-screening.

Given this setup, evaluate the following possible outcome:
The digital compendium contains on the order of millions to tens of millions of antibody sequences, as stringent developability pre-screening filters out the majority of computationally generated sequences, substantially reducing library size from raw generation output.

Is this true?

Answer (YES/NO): NO